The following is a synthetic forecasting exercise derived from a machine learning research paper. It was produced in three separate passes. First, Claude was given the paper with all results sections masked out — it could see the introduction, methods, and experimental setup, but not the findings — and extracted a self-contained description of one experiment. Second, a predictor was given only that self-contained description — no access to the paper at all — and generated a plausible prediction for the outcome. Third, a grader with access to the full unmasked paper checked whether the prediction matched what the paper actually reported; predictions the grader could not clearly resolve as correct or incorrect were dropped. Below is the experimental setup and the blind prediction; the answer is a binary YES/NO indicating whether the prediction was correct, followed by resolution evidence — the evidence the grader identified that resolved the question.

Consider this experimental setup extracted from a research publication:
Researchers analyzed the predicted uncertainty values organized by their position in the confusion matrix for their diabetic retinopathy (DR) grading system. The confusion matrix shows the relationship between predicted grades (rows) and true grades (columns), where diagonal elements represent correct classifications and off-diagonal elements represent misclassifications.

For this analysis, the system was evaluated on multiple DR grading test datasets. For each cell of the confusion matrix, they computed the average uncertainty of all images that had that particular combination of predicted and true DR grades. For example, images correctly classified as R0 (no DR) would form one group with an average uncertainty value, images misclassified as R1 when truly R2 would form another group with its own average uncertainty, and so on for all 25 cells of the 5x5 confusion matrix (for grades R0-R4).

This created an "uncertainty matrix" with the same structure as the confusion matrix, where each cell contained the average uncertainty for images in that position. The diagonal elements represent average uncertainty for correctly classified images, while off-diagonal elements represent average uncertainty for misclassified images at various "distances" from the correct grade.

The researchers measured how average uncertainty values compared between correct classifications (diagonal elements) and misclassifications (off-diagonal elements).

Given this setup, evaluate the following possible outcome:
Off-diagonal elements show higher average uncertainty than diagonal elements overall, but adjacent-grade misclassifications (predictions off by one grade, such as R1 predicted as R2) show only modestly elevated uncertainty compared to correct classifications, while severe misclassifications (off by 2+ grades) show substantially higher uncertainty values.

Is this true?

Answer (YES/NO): YES